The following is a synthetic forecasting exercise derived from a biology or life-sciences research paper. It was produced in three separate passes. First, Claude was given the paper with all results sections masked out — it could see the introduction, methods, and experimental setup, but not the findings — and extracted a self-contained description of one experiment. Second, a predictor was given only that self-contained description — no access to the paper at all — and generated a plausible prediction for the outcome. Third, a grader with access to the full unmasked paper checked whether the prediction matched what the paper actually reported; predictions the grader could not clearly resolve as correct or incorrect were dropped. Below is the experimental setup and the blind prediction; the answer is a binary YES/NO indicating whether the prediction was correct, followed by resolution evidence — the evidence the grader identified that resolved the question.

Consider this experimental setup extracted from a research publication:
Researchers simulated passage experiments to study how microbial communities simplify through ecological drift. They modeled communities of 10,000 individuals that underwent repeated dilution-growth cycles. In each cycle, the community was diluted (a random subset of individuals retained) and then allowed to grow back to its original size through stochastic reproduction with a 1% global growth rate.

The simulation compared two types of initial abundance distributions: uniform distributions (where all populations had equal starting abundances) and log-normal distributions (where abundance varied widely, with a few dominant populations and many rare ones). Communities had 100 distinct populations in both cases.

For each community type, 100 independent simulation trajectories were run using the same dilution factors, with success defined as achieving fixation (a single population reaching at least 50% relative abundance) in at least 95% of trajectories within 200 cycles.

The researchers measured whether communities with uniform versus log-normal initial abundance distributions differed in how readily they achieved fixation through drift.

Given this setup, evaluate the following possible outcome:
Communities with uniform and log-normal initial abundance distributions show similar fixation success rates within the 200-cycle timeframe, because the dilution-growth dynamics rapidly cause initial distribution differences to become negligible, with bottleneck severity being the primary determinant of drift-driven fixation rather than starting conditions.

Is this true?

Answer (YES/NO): YES